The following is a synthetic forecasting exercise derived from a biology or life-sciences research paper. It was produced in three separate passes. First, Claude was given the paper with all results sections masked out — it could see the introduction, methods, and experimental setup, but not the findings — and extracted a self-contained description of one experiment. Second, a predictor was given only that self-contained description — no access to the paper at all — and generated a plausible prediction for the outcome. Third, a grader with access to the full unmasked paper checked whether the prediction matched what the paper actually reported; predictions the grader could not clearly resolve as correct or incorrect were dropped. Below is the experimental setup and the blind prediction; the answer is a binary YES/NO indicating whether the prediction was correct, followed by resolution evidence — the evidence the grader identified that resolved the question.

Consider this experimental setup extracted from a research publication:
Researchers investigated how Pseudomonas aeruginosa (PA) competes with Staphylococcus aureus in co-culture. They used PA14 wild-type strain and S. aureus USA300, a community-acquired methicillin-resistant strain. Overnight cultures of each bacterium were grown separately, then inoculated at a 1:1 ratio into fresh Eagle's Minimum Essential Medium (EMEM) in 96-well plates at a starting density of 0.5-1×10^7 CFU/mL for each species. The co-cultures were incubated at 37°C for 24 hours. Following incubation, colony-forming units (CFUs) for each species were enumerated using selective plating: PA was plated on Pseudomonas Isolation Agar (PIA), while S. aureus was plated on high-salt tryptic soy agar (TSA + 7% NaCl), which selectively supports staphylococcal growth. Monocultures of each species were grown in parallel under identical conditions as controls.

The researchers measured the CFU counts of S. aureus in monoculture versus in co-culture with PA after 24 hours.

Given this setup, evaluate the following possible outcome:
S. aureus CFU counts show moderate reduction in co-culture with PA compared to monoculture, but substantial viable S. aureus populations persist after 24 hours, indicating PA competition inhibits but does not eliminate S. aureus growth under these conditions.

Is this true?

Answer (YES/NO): NO